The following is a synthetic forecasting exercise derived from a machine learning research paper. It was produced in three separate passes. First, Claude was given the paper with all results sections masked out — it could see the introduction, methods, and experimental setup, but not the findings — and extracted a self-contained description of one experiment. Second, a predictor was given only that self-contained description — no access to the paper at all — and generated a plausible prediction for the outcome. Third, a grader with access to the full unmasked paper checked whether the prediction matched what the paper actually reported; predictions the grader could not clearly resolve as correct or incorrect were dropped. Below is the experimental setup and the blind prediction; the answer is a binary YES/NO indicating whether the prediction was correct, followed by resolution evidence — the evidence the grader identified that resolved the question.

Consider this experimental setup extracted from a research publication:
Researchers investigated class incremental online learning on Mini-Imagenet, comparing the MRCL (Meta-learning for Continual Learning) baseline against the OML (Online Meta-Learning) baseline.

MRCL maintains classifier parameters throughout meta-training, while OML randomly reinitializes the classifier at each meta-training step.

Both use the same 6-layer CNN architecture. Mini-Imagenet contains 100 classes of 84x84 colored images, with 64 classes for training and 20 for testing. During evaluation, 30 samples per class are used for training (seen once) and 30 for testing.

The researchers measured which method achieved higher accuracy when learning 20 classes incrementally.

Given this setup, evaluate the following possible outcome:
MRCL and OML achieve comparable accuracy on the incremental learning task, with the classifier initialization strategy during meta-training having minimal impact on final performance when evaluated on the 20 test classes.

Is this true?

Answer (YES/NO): NO